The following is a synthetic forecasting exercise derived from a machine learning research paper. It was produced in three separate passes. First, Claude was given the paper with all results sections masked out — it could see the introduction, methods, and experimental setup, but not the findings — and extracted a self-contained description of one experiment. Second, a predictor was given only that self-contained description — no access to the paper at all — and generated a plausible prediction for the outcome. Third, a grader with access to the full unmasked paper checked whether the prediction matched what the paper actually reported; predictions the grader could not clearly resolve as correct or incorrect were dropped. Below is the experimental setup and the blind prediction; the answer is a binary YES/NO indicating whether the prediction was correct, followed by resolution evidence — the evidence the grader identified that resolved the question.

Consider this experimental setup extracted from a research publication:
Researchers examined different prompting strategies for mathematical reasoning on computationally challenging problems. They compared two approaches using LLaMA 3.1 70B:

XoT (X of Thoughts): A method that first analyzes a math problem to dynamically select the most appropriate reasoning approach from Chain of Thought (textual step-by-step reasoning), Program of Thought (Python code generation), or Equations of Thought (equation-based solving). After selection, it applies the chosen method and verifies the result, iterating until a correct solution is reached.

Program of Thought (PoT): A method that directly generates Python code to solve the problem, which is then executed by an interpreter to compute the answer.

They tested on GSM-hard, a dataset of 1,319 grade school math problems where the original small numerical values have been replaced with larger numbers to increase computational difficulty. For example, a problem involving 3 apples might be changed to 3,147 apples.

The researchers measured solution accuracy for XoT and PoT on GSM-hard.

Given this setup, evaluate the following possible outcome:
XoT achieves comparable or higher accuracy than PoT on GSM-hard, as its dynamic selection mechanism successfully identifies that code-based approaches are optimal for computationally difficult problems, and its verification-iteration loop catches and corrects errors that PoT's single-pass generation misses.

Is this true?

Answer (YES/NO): YES